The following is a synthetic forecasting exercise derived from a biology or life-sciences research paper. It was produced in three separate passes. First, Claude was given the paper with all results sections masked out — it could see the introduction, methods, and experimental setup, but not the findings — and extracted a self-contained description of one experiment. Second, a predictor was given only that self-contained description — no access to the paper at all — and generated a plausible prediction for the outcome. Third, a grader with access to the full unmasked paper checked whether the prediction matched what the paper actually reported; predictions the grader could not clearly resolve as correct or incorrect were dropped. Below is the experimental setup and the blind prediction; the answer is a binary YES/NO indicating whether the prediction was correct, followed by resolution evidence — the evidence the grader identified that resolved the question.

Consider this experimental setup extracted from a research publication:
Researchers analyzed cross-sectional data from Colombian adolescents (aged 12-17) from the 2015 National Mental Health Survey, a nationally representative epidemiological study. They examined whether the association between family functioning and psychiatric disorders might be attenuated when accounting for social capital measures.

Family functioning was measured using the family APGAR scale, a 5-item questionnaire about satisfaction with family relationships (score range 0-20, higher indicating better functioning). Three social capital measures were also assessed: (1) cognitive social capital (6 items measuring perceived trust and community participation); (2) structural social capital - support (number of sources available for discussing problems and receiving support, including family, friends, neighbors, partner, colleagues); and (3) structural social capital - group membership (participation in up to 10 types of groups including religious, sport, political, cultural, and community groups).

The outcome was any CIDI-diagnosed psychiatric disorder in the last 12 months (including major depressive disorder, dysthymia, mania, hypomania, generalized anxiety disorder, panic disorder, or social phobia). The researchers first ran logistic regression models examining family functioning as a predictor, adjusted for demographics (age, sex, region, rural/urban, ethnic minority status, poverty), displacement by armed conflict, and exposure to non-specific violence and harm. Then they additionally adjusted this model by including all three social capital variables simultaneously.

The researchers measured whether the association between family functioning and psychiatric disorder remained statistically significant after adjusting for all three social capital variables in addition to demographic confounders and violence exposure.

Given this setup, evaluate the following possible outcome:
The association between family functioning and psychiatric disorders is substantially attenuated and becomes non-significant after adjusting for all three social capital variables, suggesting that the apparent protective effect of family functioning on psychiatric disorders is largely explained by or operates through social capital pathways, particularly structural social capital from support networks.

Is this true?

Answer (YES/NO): NO